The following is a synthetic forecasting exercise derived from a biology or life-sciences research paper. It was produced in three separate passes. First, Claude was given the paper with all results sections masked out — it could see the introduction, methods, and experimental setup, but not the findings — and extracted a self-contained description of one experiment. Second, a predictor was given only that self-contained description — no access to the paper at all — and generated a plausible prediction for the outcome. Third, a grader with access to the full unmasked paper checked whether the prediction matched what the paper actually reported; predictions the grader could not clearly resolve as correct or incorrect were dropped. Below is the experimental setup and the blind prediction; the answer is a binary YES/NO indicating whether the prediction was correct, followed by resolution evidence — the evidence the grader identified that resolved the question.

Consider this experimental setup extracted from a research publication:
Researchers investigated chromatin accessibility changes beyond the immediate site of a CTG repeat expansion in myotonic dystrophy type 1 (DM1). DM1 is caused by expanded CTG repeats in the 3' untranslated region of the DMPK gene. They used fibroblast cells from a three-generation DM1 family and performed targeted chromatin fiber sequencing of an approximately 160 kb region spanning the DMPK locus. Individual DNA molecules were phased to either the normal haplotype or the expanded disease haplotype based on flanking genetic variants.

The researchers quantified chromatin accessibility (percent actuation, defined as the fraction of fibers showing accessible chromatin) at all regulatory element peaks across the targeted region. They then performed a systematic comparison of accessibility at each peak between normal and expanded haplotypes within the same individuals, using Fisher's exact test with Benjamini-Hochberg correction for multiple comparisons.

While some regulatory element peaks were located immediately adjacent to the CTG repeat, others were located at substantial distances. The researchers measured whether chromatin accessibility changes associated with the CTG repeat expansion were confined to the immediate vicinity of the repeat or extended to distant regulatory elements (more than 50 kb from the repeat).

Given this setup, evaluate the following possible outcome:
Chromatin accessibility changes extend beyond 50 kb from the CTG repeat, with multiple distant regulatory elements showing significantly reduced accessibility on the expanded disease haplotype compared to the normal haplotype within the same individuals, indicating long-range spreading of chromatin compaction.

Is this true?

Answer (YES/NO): NO